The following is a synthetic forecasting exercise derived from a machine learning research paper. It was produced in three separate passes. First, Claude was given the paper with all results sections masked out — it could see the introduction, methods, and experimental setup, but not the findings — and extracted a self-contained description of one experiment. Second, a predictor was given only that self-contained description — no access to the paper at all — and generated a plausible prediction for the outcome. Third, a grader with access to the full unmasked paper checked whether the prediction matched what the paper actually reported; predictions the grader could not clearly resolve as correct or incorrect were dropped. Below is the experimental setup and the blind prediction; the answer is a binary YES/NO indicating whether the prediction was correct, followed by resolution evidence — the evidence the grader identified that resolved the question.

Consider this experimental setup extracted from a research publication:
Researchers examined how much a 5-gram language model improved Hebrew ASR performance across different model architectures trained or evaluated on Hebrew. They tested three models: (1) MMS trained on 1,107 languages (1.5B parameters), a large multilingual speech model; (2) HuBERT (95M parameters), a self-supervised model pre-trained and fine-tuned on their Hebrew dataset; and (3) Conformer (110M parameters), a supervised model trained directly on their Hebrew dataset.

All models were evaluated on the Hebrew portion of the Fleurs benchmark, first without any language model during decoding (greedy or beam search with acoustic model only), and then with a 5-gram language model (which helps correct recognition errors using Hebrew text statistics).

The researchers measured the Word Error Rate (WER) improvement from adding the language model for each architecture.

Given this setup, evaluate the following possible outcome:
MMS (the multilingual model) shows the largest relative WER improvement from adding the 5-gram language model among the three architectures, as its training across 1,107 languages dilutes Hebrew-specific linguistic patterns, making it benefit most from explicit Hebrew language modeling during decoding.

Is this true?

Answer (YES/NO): YES